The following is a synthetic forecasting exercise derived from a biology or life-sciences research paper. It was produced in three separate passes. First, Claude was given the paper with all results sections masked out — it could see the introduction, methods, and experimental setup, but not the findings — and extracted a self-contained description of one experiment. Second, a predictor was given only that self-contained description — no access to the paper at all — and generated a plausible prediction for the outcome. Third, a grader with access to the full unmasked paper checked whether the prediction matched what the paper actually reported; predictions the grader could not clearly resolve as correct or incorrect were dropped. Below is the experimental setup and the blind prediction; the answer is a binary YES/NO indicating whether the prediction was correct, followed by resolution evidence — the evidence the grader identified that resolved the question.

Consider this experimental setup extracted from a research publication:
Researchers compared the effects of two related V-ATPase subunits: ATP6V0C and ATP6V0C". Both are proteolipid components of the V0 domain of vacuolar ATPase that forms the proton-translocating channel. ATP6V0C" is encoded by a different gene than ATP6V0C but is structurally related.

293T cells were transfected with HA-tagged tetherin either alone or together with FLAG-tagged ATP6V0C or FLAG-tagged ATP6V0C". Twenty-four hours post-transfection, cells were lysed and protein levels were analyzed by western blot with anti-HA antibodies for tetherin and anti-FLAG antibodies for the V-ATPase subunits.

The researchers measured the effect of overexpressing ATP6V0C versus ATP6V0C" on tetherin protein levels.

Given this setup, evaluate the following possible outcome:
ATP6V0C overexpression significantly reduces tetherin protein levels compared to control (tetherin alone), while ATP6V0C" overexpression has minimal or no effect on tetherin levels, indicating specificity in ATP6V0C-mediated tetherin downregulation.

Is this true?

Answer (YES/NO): NO